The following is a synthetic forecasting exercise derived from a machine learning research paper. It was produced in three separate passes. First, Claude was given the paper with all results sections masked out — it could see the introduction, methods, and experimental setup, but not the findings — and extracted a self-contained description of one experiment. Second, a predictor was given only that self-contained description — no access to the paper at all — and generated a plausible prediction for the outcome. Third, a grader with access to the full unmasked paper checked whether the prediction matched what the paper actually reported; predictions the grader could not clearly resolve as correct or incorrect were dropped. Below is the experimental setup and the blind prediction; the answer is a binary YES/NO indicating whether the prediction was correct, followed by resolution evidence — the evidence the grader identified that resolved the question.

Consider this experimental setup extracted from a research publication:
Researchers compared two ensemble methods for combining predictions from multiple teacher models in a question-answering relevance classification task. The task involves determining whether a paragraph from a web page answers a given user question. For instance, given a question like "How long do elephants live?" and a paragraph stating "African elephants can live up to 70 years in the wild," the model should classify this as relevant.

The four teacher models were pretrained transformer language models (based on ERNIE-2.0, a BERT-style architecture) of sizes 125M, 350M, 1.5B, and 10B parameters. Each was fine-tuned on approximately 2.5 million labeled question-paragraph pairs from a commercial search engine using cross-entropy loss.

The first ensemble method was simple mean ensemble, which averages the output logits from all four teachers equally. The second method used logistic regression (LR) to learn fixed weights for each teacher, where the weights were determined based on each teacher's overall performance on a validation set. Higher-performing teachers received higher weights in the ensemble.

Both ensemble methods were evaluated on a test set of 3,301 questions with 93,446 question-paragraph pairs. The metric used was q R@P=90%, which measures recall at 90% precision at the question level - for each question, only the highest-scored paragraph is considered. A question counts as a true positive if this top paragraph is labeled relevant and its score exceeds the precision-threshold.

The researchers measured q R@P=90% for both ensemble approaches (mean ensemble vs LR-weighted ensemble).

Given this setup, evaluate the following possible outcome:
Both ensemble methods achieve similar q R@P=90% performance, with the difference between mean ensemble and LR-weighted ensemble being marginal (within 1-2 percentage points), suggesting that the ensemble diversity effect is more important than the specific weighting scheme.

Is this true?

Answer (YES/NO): YES